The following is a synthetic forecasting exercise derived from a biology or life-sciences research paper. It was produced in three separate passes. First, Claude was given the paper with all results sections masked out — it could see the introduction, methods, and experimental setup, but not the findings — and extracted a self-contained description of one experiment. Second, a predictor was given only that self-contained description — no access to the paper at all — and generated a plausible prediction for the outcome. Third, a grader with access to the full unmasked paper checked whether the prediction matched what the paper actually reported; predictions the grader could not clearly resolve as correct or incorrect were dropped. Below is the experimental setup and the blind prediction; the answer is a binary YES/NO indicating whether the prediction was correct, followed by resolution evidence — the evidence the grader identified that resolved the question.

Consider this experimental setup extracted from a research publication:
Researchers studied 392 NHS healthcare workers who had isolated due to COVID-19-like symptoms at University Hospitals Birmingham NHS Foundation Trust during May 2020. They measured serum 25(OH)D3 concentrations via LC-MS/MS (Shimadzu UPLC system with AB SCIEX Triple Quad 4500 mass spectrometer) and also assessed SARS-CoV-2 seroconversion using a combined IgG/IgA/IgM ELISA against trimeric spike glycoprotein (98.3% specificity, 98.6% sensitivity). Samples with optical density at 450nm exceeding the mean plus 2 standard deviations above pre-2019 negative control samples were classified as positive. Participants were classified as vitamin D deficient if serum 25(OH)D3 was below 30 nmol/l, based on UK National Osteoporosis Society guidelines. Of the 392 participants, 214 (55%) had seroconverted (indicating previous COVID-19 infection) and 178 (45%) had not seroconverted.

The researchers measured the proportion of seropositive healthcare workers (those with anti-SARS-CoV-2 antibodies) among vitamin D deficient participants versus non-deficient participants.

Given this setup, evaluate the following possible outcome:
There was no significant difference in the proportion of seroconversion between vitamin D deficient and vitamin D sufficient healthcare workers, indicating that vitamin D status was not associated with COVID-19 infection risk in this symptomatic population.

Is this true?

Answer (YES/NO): NO